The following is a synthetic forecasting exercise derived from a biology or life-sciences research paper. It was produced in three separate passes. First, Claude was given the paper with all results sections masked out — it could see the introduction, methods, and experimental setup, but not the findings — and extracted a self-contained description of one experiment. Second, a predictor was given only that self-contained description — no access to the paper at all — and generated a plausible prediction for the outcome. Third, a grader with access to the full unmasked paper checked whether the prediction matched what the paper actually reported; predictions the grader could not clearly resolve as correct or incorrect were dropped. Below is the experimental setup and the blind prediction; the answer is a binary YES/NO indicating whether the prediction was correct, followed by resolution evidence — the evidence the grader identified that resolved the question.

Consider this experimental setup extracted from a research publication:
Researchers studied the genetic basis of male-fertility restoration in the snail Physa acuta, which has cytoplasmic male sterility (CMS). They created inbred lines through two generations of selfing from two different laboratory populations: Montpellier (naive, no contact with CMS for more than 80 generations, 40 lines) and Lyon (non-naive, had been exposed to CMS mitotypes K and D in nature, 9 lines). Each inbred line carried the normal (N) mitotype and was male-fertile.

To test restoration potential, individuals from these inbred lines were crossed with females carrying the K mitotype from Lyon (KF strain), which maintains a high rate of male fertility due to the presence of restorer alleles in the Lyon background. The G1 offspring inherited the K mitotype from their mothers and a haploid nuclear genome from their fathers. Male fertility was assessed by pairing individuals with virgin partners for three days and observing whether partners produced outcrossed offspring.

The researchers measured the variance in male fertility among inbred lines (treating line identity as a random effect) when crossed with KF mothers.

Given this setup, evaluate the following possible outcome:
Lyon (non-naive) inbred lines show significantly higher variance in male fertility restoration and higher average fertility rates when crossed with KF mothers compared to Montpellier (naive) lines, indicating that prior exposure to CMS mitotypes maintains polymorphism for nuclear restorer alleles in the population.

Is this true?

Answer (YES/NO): NO